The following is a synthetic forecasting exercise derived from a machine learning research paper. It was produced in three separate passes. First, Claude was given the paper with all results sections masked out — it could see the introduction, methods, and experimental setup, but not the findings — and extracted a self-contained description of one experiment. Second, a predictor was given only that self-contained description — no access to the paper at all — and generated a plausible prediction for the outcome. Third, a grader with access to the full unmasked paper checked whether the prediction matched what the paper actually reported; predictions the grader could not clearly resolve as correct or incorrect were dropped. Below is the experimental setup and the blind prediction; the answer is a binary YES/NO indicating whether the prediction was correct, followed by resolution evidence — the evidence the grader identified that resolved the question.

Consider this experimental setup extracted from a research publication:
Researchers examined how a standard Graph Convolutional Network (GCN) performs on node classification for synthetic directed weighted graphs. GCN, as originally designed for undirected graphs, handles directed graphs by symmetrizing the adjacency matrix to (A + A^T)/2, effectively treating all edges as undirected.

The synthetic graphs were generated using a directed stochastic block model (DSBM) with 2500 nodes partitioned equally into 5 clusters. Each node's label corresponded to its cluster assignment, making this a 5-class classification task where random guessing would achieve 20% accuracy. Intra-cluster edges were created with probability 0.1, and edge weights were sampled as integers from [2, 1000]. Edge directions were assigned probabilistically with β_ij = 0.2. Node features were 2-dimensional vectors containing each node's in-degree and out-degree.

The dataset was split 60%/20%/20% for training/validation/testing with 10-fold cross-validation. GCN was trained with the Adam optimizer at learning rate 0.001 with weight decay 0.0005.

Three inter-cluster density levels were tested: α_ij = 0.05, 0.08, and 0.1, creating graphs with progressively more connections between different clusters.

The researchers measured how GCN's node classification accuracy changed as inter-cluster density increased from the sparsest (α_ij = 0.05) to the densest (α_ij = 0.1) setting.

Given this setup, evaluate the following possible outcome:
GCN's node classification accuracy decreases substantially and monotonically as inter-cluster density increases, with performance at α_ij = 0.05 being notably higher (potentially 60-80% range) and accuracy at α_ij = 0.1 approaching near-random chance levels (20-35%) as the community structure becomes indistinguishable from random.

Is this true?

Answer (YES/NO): NO